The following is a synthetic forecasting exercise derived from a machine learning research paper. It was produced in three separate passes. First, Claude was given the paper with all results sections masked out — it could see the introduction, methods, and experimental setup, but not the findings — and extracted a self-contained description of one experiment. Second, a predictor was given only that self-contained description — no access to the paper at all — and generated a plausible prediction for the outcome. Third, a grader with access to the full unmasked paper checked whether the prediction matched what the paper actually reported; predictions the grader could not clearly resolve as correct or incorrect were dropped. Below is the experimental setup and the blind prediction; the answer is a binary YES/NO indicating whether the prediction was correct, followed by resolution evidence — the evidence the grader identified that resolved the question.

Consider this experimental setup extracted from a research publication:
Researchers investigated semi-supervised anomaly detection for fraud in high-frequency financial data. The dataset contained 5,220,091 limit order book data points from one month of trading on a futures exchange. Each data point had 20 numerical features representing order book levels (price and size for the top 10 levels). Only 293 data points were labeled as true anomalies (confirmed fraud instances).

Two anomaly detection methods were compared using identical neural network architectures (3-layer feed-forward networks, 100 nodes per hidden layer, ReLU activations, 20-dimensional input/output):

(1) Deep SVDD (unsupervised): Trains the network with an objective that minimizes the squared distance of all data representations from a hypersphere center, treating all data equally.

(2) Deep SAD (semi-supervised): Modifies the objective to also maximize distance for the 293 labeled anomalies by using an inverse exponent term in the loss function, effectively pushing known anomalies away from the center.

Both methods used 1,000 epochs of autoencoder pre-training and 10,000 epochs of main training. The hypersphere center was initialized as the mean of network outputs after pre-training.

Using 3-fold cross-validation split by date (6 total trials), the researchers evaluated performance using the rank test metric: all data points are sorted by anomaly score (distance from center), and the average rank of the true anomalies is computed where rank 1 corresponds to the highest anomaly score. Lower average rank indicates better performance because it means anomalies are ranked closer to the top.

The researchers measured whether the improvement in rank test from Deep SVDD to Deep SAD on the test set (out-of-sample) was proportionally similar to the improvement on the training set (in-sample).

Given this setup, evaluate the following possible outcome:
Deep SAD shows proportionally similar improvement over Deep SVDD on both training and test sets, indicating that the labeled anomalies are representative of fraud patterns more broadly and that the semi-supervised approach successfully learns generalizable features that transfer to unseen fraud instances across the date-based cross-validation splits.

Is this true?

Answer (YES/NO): YES